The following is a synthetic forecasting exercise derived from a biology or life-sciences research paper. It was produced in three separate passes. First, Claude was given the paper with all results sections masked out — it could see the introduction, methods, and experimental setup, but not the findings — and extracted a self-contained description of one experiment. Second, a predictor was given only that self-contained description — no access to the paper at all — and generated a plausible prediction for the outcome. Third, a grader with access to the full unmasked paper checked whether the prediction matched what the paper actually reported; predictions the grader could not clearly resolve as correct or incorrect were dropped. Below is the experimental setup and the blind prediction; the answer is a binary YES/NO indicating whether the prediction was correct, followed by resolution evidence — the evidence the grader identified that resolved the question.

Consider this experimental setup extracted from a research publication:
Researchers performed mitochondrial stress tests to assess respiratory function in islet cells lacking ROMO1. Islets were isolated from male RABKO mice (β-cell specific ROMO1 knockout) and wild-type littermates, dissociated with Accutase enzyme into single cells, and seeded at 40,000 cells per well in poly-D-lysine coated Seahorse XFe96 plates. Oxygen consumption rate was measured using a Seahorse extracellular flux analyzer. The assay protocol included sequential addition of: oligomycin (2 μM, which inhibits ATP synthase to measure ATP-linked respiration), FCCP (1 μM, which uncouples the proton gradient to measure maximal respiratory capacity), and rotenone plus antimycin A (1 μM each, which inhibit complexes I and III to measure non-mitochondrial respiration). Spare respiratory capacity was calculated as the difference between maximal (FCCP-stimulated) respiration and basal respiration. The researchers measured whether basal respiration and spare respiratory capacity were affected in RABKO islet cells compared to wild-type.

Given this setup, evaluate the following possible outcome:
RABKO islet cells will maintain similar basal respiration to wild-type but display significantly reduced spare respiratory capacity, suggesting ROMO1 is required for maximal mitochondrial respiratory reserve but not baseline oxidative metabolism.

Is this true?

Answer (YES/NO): YES